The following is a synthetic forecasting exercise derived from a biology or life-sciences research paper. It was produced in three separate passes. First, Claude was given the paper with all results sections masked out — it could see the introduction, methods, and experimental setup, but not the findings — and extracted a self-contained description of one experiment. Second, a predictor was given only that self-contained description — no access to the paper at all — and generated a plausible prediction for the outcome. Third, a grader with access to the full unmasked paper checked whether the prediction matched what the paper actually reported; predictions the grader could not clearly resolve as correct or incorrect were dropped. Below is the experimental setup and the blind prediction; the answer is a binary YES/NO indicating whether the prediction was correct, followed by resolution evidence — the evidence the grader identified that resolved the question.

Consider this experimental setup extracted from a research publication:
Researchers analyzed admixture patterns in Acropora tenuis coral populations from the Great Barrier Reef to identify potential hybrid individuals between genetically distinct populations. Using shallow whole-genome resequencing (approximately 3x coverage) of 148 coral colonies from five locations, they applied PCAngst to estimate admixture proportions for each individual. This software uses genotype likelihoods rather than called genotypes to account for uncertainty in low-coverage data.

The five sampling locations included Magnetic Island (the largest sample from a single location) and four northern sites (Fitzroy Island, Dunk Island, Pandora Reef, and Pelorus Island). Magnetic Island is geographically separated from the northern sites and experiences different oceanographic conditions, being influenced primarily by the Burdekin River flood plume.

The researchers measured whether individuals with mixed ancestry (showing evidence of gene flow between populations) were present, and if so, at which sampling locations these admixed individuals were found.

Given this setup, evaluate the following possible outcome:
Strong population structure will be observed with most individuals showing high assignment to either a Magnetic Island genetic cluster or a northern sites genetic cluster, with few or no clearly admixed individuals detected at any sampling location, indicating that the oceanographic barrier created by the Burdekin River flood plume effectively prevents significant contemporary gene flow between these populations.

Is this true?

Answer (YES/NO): NO